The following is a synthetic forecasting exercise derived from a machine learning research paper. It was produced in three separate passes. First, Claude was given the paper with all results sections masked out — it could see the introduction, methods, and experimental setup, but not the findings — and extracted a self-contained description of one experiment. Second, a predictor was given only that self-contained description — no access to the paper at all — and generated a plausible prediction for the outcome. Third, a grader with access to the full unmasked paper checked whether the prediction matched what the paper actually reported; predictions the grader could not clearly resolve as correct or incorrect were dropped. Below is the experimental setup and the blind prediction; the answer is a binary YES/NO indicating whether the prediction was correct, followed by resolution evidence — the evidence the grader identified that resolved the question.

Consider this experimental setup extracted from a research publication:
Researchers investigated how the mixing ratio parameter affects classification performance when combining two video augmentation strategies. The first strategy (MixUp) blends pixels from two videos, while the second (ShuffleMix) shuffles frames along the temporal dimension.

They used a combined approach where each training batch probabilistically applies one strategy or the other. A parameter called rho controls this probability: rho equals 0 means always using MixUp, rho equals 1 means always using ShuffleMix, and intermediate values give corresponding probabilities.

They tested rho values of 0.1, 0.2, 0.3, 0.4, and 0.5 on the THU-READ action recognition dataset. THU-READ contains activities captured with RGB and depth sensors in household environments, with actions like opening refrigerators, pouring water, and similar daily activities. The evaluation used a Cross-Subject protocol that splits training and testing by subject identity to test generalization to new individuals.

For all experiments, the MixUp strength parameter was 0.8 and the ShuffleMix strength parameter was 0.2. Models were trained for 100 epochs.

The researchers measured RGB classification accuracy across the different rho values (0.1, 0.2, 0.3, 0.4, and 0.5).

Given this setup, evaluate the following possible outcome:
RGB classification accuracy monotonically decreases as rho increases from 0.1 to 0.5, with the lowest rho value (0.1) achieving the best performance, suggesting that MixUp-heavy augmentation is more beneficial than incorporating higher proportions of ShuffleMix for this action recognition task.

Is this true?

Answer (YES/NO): NO